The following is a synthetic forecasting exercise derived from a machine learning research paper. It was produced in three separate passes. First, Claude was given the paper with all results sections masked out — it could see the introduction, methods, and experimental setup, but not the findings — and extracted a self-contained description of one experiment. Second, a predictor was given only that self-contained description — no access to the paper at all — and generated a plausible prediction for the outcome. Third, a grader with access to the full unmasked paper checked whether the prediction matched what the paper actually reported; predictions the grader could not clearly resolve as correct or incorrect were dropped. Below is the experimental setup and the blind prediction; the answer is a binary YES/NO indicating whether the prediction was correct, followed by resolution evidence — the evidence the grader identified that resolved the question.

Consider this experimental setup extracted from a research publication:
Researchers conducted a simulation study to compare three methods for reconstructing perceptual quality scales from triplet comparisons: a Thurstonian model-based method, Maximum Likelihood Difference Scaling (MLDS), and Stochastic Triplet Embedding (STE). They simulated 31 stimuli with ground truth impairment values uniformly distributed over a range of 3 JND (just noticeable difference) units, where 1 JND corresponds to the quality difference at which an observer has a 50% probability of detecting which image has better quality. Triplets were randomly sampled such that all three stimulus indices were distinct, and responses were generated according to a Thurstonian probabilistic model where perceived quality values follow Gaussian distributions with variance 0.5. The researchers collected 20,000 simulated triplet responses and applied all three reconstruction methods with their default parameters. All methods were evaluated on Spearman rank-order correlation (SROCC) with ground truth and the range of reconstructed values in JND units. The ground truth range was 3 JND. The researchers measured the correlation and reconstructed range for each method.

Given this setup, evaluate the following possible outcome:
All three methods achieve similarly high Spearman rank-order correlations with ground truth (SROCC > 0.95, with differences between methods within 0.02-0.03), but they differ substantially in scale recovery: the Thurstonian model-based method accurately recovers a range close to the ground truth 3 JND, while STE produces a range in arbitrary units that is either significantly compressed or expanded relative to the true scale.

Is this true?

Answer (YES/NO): YES